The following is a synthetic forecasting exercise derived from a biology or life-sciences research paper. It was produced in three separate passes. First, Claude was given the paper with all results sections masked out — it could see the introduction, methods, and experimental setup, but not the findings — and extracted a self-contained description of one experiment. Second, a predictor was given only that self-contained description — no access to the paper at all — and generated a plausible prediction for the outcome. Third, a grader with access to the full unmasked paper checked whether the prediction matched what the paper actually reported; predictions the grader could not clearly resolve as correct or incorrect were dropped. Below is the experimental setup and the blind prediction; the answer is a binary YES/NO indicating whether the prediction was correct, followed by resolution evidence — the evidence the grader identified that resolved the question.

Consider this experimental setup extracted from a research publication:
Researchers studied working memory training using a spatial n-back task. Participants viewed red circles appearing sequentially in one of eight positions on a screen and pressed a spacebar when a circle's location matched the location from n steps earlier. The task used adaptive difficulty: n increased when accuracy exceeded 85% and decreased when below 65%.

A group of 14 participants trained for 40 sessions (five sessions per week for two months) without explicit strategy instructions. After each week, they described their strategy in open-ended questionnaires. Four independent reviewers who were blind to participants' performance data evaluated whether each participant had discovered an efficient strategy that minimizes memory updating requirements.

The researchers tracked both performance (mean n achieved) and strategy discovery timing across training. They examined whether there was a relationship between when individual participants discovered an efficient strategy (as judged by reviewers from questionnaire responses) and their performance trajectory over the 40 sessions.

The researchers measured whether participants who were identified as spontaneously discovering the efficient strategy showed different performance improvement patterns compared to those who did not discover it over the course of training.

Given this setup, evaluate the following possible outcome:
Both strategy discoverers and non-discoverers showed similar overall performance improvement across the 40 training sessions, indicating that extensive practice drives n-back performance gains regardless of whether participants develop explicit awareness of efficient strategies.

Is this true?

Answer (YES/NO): NO